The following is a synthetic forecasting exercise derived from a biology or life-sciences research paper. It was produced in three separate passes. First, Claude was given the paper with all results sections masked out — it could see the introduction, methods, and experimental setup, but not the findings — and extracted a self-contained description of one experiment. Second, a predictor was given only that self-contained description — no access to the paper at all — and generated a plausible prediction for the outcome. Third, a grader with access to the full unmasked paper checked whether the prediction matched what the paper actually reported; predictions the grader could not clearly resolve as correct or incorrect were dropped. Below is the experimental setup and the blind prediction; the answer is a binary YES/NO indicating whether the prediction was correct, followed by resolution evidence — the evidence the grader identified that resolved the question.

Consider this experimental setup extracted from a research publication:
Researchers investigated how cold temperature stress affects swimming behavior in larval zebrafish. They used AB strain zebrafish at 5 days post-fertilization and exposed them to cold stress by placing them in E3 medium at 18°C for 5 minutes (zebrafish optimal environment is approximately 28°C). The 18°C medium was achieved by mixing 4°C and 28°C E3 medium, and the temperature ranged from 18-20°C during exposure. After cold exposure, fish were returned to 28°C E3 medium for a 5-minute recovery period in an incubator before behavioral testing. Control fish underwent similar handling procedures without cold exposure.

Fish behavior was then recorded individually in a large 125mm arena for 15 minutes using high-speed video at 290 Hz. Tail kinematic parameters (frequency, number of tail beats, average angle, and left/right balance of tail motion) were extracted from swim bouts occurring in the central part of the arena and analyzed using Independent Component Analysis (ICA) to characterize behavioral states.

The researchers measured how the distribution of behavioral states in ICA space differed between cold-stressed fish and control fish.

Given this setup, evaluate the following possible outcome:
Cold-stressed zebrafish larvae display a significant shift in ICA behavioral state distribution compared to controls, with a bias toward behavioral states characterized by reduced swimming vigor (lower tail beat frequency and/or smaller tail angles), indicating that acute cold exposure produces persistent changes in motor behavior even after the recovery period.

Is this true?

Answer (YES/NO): NO